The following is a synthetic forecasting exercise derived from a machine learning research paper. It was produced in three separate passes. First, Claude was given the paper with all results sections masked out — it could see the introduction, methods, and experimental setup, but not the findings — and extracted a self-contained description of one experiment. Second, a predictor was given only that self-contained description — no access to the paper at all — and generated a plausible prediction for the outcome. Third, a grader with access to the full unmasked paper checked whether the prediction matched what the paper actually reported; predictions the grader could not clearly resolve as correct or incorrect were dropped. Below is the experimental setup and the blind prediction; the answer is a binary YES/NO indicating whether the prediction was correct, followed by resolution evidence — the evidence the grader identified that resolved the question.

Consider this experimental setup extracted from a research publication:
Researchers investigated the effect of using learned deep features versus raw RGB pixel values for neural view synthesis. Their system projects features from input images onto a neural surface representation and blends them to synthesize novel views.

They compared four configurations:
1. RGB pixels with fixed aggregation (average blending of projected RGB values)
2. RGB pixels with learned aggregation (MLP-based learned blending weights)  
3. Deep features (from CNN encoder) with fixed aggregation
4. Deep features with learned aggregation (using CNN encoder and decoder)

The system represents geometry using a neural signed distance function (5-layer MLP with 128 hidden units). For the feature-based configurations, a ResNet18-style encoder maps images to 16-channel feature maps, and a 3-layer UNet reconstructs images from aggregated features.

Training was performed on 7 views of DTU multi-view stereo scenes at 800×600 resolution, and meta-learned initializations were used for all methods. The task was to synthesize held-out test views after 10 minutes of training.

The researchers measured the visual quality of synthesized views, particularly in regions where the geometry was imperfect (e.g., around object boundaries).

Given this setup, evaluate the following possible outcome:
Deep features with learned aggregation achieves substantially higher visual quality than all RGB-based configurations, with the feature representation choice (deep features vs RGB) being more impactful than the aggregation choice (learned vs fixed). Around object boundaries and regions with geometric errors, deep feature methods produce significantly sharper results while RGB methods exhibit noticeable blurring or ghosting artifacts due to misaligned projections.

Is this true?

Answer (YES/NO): NO